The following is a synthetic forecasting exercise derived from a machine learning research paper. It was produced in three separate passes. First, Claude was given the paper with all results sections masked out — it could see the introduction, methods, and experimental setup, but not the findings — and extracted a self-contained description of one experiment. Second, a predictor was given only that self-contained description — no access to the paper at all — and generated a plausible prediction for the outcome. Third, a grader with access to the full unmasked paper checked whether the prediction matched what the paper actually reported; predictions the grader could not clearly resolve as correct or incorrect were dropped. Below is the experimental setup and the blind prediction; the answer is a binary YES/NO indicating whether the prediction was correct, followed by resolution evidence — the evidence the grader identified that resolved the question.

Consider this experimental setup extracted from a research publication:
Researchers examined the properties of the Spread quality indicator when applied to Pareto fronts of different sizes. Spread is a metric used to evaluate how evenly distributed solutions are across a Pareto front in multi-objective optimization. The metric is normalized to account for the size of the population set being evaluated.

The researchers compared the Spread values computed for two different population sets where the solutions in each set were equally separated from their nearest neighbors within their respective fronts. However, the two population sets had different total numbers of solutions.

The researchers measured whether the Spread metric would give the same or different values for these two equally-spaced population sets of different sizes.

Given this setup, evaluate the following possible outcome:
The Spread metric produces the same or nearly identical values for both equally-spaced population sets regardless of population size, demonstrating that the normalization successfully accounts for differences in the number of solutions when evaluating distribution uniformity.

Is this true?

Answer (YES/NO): NO